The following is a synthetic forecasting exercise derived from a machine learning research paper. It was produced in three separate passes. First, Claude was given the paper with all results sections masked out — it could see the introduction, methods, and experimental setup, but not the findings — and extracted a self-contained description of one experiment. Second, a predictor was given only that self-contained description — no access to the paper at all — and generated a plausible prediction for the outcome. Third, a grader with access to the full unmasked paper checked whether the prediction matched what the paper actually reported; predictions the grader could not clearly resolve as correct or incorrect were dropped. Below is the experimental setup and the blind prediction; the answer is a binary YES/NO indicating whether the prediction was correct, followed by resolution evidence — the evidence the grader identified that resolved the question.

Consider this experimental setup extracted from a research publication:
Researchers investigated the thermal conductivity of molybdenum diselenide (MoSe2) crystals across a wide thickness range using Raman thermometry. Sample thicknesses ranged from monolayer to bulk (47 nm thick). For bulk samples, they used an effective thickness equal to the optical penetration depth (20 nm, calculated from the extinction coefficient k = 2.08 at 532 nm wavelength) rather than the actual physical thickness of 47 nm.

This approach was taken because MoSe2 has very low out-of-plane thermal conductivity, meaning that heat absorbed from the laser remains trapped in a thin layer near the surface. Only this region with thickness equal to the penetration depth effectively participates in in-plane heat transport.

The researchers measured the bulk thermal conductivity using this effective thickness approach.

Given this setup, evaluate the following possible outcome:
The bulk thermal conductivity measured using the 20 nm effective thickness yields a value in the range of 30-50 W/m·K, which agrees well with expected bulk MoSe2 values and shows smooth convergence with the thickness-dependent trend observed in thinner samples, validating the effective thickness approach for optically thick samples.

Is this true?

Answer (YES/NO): YES